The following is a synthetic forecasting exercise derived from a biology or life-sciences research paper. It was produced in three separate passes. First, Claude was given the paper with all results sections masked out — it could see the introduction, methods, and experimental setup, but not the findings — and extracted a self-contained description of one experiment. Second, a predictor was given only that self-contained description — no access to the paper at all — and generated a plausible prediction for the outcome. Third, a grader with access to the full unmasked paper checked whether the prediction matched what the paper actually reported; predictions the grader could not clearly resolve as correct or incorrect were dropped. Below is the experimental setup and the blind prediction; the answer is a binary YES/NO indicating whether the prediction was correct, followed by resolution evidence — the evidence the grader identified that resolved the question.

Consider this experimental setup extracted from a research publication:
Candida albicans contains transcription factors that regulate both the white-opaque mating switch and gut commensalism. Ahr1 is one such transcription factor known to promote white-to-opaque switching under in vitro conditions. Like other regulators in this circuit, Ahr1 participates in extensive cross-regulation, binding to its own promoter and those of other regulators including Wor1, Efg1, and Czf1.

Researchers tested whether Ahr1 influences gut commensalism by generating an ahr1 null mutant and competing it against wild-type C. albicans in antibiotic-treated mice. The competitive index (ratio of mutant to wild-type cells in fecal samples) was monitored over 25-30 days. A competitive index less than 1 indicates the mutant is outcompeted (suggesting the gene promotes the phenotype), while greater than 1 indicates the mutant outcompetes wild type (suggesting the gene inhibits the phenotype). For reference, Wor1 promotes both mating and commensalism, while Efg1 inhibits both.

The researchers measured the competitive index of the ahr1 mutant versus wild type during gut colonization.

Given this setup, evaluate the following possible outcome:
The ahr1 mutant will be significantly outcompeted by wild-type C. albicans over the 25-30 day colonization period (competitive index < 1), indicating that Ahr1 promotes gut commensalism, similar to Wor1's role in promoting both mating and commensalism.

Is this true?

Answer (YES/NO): NO